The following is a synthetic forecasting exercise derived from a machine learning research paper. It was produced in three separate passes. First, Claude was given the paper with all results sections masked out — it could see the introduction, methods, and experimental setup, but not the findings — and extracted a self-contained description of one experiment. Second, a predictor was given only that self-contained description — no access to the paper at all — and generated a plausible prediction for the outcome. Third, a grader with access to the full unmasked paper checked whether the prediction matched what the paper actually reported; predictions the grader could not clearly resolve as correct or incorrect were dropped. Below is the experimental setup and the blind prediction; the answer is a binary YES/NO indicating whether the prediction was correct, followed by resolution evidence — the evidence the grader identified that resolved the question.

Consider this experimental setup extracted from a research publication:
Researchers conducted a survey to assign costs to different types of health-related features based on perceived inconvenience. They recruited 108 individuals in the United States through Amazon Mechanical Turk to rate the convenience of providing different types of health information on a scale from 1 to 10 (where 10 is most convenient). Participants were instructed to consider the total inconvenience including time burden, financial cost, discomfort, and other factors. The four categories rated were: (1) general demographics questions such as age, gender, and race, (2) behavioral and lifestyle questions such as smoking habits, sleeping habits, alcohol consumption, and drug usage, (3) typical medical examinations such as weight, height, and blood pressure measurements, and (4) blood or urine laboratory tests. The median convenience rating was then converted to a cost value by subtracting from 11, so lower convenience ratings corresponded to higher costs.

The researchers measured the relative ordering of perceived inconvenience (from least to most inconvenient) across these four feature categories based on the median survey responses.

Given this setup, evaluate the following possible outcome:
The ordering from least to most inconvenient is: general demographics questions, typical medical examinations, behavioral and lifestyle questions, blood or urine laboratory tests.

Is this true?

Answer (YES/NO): NO